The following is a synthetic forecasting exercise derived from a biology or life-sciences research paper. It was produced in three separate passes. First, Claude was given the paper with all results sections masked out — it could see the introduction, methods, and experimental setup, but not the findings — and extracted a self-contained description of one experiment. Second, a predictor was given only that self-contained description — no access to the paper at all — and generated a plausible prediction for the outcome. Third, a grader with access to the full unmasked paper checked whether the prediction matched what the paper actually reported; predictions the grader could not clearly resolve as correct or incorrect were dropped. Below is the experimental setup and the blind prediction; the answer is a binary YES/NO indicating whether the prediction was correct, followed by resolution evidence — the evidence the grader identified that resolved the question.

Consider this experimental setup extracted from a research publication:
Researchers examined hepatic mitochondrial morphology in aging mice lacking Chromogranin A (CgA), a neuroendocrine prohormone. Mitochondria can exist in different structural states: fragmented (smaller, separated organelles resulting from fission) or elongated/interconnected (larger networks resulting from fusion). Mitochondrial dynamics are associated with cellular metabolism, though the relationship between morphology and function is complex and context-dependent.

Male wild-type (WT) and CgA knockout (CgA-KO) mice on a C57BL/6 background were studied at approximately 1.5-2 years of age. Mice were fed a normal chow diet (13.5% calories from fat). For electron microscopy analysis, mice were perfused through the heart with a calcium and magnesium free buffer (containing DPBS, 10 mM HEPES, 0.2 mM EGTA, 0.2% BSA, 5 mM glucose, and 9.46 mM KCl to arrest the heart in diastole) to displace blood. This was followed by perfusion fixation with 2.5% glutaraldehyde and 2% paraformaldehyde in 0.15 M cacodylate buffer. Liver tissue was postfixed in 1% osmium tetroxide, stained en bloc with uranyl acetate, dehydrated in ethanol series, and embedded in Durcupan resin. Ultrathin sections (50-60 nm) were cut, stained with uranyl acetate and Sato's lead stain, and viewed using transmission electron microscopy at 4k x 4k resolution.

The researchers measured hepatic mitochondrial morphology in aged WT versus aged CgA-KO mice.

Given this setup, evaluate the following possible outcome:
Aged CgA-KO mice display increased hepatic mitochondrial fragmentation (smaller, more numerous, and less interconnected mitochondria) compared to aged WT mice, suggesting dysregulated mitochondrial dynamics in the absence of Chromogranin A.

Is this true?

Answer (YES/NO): NO